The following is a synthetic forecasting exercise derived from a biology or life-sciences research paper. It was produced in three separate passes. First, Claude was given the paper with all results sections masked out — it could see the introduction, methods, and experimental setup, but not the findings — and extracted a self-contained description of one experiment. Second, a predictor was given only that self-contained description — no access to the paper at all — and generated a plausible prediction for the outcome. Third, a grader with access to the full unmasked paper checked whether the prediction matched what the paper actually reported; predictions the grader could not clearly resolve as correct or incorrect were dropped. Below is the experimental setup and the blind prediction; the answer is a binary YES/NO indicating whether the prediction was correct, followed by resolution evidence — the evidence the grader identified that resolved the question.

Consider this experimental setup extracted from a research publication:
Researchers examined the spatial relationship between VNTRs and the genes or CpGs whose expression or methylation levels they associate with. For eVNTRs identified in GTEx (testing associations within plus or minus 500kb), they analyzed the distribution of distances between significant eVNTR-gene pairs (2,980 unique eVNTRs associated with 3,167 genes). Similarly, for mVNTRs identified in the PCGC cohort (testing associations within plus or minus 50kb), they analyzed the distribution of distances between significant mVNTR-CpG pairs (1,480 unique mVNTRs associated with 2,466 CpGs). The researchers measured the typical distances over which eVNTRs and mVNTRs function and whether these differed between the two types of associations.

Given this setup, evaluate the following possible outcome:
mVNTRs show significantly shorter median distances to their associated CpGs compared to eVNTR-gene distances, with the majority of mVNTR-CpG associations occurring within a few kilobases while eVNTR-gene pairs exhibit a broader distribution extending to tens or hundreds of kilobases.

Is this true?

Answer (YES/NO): YES